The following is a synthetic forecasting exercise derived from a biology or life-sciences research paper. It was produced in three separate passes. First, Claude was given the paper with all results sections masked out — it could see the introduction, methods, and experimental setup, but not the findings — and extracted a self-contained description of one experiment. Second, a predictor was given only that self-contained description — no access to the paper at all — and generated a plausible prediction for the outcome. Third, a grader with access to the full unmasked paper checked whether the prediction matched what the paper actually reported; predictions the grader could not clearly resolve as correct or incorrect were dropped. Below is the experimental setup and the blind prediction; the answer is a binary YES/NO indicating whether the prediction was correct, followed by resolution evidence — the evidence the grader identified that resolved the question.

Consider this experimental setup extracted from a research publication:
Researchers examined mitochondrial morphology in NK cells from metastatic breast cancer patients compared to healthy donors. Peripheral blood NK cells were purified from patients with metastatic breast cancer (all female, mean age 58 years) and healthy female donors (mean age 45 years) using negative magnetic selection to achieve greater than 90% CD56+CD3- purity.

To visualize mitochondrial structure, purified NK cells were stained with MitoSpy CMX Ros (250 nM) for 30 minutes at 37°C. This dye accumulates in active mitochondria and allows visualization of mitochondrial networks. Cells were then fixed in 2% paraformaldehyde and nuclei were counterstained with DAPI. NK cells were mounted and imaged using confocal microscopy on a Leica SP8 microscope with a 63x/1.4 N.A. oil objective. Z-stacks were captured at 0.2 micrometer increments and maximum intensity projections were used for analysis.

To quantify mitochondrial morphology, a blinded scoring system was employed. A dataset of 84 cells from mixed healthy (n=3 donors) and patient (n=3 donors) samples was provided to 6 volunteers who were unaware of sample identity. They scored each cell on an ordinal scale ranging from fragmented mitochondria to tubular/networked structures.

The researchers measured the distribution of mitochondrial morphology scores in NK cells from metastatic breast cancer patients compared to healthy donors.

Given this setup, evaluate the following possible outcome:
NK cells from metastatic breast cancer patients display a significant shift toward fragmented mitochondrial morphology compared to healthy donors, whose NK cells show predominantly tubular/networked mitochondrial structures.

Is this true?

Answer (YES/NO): YES